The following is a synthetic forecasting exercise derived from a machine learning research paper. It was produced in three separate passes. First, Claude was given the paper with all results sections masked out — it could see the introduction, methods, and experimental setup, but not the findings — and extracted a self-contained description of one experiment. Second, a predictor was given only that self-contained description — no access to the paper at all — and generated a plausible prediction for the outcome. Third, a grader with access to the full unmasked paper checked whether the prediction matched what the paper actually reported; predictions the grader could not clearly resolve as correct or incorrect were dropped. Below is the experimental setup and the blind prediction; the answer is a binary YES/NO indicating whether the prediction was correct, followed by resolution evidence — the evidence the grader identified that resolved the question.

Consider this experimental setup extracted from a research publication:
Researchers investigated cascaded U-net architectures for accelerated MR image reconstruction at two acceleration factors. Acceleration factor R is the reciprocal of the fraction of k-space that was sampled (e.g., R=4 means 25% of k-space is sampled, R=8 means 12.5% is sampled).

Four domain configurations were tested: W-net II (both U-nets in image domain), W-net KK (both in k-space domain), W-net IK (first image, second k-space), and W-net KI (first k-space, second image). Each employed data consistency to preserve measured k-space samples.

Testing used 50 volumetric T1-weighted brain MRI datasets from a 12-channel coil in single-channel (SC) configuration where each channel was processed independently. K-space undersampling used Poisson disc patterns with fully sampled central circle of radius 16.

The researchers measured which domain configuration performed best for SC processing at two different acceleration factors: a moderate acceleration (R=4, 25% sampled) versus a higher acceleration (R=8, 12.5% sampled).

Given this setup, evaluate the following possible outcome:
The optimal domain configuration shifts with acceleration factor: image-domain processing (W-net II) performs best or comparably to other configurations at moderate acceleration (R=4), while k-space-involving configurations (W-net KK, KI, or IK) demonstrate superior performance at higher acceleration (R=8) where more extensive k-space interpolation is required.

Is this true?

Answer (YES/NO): NO